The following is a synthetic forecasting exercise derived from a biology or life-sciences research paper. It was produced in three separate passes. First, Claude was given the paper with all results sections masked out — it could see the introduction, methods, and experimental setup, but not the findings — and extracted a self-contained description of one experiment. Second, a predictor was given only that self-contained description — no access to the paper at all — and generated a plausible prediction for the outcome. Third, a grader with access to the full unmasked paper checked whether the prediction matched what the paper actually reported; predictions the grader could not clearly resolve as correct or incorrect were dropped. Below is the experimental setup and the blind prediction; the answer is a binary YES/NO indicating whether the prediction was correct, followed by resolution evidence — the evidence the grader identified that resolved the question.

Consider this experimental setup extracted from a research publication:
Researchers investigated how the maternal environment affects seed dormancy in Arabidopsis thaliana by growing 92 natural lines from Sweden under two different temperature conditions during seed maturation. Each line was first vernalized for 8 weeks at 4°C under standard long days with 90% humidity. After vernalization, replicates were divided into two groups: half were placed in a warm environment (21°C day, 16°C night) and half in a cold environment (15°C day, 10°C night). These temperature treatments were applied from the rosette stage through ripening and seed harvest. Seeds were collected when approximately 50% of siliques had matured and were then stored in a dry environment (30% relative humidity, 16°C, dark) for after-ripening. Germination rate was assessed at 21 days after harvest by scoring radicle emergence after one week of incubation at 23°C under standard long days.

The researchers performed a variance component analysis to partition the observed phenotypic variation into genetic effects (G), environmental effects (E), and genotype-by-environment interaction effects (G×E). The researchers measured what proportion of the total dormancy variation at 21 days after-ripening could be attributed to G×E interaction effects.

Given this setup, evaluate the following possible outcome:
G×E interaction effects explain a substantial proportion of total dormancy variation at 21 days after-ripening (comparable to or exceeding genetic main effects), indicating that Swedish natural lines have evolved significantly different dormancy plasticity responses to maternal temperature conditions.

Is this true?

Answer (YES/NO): YES